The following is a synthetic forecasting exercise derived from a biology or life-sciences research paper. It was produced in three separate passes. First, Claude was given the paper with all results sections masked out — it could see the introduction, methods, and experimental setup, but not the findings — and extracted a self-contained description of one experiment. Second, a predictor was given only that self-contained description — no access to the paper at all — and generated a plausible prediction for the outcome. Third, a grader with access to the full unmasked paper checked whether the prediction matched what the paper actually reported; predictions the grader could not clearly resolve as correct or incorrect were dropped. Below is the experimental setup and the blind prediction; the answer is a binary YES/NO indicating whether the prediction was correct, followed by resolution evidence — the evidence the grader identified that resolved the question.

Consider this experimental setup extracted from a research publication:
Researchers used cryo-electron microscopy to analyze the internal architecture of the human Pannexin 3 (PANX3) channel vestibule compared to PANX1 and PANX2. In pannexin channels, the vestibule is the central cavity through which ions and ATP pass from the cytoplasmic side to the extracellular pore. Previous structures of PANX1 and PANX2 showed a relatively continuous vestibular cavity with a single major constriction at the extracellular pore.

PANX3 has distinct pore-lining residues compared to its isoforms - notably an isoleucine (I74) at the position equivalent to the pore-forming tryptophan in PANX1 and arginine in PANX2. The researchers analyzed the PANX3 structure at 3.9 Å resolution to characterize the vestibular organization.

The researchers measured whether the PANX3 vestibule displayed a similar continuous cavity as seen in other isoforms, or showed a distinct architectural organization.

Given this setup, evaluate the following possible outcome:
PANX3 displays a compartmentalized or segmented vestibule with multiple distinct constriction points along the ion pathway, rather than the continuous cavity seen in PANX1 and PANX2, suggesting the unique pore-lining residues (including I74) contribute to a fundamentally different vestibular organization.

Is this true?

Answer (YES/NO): YES